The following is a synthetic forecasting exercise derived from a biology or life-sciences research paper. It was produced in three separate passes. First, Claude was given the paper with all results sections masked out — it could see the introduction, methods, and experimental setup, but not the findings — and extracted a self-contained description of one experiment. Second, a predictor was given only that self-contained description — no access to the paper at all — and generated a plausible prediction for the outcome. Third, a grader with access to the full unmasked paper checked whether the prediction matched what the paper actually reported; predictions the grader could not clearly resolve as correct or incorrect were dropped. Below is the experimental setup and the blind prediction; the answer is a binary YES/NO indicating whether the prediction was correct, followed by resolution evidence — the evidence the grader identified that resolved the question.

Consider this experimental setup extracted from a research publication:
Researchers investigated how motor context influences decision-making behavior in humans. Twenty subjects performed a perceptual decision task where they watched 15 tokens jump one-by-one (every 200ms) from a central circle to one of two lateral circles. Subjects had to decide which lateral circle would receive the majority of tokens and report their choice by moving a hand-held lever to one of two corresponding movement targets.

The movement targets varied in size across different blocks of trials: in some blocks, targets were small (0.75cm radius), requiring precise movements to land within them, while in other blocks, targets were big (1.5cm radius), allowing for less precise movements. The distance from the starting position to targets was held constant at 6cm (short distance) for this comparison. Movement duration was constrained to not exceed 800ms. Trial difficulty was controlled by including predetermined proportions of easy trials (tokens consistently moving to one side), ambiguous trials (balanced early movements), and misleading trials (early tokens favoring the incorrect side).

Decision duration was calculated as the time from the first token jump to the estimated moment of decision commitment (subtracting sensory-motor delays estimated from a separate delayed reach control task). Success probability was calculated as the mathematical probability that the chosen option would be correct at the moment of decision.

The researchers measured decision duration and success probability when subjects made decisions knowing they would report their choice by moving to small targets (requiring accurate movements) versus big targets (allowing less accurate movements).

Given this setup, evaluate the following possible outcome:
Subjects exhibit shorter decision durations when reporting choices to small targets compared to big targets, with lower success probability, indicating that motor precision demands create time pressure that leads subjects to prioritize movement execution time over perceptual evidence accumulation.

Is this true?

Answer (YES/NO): YES